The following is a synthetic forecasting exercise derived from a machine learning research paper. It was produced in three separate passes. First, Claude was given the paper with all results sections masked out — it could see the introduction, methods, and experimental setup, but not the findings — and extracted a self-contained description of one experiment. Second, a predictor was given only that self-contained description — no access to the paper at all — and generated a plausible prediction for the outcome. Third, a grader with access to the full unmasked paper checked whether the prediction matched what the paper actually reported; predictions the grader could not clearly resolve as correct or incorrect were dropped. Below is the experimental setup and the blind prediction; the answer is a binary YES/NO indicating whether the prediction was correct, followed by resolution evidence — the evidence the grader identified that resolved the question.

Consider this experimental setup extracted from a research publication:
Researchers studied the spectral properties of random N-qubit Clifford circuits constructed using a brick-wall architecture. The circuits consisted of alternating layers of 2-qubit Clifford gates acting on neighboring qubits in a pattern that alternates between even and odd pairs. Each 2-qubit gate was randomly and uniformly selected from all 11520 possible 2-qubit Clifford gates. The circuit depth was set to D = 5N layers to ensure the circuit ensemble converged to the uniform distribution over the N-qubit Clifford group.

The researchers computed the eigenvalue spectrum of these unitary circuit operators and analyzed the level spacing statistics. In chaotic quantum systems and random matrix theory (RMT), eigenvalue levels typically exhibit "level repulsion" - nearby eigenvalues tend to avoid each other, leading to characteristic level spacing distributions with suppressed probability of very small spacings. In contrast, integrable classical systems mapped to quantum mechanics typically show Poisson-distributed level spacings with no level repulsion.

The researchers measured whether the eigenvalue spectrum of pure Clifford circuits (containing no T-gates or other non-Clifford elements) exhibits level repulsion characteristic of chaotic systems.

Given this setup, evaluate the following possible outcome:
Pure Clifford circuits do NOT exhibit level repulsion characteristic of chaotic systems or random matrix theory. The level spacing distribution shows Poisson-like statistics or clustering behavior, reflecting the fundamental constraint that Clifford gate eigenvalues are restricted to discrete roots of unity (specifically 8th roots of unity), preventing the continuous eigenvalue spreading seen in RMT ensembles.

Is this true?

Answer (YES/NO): NO